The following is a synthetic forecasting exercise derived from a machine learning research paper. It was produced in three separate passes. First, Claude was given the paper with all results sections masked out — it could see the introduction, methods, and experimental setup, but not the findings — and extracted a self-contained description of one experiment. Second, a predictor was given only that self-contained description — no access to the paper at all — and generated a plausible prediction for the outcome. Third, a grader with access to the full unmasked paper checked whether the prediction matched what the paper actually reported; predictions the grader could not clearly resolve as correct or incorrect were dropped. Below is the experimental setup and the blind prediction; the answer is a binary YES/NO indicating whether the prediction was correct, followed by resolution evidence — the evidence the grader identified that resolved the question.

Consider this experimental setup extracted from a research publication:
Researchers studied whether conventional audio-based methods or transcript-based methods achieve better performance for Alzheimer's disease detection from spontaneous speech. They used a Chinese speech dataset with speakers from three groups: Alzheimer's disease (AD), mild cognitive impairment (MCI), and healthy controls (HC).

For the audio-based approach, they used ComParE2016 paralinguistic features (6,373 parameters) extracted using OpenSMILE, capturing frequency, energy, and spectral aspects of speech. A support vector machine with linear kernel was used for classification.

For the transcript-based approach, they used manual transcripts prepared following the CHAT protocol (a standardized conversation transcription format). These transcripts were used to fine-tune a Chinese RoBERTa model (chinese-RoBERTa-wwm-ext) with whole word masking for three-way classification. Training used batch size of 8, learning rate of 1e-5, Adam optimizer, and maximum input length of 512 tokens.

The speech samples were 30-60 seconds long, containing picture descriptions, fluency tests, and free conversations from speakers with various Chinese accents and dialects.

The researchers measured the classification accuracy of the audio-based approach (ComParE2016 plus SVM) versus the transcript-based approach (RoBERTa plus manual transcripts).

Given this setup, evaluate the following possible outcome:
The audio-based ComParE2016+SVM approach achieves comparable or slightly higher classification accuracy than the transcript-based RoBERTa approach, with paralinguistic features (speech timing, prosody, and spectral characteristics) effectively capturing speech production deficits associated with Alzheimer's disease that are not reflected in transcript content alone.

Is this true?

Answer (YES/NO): NO